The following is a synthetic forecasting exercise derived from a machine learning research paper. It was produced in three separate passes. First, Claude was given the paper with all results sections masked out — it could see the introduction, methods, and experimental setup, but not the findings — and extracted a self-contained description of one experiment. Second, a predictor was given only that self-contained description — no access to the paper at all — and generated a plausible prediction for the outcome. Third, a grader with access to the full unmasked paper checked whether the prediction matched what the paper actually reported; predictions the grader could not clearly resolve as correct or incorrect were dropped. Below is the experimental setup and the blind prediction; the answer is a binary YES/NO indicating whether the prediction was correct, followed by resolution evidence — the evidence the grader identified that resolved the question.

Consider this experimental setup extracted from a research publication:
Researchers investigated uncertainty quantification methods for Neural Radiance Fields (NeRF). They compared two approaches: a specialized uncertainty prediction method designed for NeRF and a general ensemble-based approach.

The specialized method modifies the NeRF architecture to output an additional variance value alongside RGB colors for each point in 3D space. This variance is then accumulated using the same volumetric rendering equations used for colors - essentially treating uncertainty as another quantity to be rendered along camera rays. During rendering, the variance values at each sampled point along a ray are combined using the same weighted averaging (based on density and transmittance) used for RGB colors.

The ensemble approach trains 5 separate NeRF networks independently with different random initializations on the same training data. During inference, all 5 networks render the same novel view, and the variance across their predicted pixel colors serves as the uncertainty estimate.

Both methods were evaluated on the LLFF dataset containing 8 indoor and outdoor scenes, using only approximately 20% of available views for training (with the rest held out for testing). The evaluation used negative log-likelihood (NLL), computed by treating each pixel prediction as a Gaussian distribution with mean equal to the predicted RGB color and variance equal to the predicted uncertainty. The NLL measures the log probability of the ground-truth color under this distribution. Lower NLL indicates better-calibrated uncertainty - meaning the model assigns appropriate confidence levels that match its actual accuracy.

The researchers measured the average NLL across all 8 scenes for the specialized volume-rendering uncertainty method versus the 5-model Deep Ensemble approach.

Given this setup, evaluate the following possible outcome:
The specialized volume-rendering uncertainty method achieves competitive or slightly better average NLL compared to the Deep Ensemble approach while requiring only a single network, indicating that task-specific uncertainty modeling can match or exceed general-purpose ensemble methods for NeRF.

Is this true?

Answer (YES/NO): YES